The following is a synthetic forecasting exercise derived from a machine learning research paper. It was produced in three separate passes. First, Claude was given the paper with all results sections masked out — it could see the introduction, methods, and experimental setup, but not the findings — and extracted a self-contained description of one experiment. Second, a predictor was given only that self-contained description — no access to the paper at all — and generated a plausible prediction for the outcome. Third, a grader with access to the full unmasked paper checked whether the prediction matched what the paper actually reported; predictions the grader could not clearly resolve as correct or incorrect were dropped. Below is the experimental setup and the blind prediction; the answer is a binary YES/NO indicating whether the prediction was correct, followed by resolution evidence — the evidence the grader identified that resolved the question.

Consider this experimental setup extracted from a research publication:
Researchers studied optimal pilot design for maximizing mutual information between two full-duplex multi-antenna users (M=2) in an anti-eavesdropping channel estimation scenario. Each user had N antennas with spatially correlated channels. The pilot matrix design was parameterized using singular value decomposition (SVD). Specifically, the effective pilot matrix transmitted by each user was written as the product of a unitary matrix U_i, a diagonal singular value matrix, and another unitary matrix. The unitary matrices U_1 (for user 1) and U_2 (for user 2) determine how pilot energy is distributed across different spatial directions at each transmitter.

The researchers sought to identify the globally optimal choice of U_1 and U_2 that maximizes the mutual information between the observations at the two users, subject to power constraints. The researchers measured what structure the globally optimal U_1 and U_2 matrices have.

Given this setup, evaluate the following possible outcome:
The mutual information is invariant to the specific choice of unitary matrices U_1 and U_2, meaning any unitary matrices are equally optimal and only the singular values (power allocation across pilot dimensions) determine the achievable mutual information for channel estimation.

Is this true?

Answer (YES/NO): NO